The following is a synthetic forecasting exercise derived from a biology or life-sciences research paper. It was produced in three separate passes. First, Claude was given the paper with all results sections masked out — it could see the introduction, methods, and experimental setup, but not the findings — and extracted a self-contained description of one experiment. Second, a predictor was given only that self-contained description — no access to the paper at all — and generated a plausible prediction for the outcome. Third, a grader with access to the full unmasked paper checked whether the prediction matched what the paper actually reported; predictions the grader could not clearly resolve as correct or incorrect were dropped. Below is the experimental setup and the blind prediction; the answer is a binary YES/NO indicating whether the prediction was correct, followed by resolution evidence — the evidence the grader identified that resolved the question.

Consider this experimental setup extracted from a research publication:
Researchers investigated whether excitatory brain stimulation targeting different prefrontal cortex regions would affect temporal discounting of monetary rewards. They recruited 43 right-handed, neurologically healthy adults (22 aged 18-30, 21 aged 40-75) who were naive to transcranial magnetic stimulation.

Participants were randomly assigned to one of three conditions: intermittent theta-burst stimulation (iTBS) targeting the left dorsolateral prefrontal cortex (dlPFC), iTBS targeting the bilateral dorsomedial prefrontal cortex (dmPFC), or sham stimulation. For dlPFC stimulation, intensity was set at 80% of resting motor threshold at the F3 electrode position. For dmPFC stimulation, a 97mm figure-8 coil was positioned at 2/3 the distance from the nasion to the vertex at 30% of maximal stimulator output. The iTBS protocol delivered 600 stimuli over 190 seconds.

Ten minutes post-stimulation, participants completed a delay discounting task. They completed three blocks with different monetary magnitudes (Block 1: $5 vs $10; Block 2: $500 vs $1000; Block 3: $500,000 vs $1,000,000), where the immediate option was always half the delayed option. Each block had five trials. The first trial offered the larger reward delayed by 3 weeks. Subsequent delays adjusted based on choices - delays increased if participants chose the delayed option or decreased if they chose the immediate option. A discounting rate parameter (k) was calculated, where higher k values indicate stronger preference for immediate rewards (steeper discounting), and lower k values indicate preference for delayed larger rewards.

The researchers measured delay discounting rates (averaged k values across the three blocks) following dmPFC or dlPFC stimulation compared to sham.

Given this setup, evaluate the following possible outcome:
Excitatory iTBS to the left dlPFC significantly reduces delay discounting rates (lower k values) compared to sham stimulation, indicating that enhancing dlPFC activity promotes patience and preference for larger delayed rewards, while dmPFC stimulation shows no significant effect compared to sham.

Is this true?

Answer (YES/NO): NO